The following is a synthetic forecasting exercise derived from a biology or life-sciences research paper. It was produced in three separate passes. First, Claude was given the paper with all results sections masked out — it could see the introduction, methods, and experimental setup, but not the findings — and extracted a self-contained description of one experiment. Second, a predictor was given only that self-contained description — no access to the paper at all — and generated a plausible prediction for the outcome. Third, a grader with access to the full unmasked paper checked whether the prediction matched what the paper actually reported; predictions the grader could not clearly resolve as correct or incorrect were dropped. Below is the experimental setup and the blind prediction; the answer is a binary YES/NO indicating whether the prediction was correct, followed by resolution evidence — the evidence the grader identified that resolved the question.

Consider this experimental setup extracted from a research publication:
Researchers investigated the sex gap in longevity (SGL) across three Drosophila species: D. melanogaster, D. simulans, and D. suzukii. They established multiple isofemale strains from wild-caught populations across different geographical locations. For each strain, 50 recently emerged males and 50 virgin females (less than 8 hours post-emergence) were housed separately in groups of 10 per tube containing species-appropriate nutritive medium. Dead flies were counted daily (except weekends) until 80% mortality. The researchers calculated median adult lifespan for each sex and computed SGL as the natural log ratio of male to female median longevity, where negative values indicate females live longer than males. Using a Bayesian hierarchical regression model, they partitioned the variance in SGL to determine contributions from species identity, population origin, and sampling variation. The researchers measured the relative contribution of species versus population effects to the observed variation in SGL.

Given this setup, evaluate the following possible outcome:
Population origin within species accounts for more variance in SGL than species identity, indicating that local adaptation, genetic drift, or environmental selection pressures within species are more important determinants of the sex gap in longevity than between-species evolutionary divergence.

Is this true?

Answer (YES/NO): YES